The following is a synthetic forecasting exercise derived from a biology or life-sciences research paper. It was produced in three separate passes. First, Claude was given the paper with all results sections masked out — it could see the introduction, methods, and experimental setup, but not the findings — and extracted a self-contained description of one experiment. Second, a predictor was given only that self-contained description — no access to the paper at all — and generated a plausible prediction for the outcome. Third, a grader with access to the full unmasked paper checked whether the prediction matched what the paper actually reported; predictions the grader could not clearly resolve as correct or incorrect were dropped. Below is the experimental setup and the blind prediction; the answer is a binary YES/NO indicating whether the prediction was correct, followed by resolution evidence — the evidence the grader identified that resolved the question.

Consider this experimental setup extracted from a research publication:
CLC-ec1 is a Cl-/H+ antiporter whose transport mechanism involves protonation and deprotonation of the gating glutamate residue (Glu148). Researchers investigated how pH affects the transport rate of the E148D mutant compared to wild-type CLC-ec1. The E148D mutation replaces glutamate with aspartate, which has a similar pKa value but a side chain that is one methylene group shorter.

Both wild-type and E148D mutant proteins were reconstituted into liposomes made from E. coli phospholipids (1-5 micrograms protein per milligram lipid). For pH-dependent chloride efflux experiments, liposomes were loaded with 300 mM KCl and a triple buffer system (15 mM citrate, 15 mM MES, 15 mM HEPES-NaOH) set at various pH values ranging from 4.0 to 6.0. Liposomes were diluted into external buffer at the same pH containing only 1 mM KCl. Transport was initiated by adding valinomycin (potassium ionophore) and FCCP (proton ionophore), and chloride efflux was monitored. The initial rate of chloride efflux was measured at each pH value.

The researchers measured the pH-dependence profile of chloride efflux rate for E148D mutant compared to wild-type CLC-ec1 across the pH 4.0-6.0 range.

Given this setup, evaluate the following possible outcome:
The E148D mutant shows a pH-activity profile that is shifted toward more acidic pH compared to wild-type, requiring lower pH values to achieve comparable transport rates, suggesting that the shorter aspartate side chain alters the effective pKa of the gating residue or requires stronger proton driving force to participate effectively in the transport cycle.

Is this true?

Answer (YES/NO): NO